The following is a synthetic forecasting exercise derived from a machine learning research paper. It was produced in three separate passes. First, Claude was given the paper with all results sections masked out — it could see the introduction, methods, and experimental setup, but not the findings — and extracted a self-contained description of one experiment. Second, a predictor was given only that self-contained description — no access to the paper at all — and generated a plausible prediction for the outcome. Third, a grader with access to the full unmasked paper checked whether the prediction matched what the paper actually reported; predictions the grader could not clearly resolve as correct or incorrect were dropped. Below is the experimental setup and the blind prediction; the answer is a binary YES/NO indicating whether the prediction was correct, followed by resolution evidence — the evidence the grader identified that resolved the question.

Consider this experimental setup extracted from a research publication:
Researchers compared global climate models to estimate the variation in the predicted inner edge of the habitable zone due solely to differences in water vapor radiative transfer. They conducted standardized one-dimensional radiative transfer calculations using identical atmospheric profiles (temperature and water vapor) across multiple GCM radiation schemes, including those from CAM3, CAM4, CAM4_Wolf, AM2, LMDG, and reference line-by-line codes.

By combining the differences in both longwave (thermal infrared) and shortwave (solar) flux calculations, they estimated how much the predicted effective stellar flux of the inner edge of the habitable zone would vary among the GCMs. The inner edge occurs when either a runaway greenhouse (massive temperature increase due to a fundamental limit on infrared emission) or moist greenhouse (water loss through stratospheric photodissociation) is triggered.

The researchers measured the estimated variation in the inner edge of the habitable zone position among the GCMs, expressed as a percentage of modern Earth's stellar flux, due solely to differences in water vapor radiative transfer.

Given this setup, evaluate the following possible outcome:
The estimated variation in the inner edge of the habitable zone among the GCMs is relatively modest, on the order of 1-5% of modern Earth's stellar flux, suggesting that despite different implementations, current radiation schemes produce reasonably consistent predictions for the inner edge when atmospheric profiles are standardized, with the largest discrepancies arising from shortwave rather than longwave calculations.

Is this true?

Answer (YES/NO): NO